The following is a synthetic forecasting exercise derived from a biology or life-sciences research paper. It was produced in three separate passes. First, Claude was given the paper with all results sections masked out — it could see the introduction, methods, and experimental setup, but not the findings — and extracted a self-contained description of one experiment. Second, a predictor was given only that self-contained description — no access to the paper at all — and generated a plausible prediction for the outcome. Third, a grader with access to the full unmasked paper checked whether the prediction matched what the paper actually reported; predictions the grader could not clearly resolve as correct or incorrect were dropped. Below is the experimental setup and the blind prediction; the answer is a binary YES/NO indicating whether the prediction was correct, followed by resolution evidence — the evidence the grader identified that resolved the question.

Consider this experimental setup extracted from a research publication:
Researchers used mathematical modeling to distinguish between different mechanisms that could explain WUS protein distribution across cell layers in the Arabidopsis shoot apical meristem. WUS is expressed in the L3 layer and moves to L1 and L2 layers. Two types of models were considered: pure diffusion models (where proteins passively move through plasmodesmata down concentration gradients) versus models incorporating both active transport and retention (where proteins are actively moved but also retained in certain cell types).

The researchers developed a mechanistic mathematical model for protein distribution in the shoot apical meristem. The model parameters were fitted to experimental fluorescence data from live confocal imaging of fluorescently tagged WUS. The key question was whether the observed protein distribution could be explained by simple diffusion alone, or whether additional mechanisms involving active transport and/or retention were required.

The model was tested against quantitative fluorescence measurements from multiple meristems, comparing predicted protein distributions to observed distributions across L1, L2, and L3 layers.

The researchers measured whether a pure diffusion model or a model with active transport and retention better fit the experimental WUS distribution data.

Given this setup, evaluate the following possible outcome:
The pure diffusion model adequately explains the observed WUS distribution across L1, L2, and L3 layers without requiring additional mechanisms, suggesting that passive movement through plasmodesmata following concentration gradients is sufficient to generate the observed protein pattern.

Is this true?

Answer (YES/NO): NO